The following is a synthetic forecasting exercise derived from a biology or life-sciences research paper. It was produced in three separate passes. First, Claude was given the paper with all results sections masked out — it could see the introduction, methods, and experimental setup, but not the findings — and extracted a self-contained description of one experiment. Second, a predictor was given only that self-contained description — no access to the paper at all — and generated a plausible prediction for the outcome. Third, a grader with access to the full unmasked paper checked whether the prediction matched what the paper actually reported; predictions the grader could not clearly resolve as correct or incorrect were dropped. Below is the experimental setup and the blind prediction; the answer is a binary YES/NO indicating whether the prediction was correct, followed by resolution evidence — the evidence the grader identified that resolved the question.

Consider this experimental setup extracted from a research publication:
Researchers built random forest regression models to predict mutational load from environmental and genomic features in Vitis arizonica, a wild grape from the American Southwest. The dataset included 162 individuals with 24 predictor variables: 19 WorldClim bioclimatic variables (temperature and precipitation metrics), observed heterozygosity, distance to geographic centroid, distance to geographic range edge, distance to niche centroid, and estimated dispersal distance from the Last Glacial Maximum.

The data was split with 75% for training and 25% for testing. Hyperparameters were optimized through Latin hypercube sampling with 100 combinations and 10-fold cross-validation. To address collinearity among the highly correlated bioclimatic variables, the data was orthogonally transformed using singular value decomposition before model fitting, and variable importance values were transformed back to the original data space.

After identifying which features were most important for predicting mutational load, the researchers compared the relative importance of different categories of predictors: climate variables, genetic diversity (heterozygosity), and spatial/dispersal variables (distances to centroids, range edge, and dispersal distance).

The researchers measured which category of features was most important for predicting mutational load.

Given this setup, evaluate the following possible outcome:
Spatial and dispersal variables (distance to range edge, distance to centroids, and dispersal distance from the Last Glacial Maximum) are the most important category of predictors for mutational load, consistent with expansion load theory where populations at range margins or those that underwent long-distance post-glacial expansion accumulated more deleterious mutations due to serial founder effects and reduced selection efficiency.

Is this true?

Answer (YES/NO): NO